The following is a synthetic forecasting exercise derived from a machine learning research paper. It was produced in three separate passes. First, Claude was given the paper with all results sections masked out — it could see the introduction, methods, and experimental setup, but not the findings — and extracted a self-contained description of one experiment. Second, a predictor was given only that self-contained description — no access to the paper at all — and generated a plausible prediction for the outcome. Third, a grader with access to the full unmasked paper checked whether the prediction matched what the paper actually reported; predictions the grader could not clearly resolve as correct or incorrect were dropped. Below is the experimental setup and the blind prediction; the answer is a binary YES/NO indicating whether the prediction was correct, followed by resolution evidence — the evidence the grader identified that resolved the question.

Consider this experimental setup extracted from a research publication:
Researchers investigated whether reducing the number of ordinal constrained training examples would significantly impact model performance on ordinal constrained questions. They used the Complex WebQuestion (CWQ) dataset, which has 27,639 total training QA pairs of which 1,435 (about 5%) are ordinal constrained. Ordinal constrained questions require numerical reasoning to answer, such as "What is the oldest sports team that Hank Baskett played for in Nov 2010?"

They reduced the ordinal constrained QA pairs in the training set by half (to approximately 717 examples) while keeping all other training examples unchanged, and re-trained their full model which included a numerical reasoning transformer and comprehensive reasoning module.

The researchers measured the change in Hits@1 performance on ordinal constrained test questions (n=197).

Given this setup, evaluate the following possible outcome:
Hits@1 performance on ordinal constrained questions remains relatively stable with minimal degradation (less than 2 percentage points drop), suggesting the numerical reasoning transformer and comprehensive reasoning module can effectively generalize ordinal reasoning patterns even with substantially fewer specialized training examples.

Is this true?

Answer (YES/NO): NO